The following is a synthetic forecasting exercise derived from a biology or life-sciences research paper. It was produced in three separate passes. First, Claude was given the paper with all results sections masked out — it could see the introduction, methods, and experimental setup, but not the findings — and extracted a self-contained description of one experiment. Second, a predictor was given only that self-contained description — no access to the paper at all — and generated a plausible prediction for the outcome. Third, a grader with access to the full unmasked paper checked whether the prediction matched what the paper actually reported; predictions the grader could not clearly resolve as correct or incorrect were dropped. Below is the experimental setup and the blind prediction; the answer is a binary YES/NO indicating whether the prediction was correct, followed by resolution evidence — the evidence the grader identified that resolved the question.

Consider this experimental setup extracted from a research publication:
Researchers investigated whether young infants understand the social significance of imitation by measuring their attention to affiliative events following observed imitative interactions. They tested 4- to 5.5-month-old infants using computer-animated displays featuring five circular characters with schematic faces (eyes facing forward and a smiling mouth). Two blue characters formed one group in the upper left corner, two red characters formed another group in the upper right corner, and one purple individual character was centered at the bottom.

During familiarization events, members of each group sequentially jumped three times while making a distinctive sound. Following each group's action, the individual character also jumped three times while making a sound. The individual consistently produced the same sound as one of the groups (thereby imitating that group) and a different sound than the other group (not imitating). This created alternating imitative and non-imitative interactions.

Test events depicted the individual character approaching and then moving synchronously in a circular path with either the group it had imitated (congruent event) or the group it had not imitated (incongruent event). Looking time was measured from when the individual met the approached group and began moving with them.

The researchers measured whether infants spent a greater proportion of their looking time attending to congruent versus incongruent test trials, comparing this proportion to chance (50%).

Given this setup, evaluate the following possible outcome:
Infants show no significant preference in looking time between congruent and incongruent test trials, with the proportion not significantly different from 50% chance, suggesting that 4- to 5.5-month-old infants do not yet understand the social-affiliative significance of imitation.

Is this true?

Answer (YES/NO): NO